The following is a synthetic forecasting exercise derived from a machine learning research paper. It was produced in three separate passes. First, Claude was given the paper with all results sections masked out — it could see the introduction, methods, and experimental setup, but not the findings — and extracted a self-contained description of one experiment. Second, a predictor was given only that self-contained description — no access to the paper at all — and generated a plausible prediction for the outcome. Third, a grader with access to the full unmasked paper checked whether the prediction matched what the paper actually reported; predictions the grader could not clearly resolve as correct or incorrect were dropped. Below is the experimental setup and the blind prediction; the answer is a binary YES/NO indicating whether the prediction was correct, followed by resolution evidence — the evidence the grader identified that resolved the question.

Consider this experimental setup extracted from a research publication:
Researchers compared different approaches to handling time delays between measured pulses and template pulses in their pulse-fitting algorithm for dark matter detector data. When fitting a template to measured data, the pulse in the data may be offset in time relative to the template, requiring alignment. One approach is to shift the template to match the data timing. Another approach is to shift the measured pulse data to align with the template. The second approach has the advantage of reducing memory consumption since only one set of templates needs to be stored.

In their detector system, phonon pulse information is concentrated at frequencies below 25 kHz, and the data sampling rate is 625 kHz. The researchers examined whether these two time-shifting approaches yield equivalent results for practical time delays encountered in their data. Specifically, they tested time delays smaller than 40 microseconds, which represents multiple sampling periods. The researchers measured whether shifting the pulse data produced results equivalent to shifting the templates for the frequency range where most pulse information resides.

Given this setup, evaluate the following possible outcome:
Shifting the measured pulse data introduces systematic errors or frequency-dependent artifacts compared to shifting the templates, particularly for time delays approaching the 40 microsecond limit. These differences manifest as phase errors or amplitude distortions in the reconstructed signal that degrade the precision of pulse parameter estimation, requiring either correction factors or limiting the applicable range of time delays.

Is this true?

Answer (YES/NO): NO